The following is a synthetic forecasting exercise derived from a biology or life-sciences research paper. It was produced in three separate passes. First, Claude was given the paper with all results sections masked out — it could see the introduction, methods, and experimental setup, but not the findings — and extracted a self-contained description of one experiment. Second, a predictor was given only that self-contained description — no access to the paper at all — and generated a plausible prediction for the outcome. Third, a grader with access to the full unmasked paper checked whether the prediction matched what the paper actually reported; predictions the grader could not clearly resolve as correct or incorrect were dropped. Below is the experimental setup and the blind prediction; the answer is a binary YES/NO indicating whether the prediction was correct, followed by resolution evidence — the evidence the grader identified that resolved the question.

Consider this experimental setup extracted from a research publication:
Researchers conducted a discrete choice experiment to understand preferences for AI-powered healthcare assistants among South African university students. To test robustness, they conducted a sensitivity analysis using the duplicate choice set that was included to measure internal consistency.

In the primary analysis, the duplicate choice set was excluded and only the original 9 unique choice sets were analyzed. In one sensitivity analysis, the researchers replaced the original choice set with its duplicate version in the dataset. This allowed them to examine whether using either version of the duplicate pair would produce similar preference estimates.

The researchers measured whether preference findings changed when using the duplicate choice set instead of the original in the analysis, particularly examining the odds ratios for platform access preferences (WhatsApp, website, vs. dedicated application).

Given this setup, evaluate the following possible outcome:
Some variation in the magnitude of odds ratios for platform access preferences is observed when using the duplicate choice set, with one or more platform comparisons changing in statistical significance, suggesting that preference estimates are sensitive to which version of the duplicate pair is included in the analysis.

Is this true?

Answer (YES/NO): YES